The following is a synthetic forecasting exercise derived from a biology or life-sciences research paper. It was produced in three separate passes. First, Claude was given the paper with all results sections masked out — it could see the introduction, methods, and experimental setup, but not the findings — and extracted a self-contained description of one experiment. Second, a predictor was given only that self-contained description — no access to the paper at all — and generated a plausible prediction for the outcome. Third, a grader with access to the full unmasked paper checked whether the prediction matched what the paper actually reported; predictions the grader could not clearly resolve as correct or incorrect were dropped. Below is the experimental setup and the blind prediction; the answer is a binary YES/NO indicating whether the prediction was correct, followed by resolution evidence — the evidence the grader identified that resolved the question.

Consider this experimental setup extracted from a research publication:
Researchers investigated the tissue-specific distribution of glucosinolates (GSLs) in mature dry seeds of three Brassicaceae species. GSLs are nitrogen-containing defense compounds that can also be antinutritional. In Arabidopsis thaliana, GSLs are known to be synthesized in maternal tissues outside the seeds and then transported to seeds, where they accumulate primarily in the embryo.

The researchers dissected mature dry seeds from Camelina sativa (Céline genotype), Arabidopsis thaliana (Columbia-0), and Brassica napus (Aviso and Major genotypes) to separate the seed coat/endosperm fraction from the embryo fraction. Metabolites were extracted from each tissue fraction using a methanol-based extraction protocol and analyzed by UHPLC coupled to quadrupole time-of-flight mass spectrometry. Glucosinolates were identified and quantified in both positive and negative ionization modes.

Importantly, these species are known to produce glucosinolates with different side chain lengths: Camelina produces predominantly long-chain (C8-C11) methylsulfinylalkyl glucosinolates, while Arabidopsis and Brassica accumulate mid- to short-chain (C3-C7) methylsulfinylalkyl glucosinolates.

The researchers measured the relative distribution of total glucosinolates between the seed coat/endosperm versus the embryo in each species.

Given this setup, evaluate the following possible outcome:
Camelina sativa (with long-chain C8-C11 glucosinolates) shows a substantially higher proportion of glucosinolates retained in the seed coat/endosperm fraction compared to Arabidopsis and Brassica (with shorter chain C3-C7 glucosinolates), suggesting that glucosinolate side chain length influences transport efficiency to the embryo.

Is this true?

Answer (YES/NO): YES